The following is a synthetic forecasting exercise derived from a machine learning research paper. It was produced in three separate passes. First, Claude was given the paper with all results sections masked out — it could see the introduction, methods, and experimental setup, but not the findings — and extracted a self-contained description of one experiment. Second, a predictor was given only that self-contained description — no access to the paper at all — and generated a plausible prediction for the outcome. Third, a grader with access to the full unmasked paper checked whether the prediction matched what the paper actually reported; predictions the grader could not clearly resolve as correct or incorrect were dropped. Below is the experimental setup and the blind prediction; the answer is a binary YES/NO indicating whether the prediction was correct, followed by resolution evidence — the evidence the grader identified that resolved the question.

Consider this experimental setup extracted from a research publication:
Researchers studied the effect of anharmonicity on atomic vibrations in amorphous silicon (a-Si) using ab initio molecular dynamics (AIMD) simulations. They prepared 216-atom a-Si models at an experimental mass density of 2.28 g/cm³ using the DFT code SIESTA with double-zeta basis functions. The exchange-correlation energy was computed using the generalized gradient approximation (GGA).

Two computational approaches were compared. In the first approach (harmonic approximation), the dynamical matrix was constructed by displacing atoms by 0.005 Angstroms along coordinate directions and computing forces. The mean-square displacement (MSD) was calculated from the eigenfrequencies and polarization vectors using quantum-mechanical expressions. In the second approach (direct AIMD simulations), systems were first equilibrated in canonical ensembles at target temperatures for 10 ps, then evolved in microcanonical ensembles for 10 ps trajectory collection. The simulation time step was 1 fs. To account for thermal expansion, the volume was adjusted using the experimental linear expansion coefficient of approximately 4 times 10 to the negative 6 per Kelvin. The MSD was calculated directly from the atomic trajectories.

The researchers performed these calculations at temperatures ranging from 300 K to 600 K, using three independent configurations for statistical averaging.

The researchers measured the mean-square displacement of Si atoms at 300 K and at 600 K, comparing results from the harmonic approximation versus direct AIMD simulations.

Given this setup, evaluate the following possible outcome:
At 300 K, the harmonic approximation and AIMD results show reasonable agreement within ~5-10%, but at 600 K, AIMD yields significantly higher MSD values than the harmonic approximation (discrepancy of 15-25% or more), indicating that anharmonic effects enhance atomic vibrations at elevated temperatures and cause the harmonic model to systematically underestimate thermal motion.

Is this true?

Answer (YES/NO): NO